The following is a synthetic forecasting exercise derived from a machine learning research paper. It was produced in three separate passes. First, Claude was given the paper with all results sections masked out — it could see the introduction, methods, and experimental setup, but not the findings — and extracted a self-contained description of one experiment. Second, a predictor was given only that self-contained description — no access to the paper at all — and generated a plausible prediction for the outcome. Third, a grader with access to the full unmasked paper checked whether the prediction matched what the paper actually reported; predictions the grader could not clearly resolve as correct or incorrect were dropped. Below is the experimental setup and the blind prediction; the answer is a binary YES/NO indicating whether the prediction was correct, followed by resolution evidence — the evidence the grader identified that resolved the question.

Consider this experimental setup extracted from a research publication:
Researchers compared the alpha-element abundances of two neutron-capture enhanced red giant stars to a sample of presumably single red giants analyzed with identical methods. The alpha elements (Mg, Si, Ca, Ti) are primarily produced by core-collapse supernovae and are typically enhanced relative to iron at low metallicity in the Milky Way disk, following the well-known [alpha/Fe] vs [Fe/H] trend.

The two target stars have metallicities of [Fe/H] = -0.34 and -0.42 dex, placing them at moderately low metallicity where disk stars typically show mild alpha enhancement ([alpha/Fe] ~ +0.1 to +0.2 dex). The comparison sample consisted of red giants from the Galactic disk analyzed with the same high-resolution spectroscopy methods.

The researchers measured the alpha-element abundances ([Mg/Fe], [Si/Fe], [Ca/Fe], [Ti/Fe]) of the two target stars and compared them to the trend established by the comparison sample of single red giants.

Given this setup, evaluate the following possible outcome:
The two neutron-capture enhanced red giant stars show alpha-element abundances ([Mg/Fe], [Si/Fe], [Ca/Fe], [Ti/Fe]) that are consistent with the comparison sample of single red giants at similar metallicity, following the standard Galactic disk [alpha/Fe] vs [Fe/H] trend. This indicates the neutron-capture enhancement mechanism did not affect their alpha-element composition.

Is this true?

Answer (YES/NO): YES